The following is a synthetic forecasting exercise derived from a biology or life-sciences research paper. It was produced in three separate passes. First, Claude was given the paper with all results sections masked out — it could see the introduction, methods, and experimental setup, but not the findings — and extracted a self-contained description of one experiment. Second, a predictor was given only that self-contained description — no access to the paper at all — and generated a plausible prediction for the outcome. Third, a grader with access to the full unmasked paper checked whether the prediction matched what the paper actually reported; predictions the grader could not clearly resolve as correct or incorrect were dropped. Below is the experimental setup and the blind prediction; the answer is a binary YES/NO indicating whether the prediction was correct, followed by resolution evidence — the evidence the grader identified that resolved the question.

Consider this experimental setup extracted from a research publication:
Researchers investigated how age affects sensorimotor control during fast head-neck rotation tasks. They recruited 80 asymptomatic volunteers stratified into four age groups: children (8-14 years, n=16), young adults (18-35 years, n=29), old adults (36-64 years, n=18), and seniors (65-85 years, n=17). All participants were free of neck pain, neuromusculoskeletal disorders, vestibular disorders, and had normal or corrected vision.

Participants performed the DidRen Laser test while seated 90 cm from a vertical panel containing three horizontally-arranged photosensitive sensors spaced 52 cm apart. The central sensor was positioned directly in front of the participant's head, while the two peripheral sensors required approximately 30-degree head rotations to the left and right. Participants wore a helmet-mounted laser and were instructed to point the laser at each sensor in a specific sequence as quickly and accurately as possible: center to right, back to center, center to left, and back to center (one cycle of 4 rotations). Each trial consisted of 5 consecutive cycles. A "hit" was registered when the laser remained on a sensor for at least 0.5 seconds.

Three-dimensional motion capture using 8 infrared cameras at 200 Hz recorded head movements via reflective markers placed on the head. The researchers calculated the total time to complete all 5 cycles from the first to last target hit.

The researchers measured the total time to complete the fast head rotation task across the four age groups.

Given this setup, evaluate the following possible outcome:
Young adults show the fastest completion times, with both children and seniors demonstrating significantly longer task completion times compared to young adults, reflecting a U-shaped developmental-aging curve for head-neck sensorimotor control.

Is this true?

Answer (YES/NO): YES